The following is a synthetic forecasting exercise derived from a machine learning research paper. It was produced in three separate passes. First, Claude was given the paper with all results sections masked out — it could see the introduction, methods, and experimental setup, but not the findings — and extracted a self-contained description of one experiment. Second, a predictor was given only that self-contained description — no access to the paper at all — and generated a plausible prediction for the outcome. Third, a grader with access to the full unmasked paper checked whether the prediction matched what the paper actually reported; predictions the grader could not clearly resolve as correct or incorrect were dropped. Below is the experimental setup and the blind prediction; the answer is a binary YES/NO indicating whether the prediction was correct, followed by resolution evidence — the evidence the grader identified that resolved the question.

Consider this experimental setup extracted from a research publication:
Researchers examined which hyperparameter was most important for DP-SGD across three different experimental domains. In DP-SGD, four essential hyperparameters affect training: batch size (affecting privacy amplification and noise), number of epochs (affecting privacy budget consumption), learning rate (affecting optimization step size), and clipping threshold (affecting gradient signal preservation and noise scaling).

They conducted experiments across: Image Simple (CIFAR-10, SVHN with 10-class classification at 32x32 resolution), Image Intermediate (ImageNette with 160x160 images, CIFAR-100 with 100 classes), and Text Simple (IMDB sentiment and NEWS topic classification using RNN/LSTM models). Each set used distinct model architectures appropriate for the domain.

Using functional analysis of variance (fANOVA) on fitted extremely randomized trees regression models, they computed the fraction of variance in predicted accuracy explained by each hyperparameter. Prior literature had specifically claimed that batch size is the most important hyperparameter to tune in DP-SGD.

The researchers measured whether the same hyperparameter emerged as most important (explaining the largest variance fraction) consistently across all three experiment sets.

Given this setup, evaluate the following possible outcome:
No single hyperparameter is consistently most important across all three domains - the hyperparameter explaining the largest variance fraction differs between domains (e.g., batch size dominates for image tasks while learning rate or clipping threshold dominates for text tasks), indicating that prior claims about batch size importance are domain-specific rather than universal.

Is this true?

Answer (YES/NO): NO